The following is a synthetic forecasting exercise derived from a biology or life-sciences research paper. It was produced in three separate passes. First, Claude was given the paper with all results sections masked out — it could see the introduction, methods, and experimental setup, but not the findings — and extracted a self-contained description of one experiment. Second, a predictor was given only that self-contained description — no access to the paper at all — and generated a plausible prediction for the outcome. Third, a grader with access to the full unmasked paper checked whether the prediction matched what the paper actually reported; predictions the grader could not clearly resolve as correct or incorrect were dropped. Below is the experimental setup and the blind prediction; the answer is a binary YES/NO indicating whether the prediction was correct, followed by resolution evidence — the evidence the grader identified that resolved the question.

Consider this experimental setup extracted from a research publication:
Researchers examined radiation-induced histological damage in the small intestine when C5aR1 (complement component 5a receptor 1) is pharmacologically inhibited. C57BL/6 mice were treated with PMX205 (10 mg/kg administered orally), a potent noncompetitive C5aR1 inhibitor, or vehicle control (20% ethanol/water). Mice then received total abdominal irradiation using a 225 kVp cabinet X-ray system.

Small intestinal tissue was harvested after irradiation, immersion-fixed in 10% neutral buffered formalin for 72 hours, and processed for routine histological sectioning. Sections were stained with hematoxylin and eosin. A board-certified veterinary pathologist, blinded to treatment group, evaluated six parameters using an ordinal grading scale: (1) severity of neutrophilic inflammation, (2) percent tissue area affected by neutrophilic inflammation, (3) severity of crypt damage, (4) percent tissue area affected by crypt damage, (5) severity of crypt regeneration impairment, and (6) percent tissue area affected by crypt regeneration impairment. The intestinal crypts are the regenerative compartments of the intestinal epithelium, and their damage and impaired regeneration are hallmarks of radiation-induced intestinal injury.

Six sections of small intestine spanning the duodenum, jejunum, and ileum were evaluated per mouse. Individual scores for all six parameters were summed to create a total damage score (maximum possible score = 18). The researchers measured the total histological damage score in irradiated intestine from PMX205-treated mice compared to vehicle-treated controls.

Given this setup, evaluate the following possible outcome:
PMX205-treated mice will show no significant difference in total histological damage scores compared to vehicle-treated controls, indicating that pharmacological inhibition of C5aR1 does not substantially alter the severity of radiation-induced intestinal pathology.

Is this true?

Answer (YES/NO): NO